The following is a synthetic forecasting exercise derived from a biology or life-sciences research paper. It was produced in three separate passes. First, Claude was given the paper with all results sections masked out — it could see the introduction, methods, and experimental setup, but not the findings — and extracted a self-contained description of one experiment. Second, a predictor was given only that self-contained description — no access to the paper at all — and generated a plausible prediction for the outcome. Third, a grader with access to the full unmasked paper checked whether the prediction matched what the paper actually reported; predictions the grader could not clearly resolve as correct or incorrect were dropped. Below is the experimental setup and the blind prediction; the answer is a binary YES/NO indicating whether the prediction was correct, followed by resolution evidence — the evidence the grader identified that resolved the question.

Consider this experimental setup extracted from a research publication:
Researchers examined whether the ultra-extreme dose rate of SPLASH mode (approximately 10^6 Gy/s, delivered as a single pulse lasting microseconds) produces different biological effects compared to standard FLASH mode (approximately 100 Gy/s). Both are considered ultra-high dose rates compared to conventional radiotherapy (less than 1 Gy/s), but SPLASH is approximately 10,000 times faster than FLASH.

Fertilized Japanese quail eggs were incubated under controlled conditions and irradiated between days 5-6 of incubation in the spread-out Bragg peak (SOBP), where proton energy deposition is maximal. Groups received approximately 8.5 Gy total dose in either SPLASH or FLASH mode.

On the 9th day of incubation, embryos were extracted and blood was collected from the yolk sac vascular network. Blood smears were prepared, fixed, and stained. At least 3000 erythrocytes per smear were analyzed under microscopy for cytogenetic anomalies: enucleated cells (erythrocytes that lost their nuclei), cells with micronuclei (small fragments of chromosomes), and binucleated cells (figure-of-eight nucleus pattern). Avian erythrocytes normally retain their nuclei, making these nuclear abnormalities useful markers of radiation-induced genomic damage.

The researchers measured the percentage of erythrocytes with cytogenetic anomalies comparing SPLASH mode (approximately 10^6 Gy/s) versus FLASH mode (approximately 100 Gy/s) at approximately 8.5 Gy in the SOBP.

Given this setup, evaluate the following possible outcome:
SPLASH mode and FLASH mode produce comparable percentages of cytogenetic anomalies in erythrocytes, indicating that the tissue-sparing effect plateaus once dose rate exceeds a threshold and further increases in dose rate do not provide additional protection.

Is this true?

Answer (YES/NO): YES